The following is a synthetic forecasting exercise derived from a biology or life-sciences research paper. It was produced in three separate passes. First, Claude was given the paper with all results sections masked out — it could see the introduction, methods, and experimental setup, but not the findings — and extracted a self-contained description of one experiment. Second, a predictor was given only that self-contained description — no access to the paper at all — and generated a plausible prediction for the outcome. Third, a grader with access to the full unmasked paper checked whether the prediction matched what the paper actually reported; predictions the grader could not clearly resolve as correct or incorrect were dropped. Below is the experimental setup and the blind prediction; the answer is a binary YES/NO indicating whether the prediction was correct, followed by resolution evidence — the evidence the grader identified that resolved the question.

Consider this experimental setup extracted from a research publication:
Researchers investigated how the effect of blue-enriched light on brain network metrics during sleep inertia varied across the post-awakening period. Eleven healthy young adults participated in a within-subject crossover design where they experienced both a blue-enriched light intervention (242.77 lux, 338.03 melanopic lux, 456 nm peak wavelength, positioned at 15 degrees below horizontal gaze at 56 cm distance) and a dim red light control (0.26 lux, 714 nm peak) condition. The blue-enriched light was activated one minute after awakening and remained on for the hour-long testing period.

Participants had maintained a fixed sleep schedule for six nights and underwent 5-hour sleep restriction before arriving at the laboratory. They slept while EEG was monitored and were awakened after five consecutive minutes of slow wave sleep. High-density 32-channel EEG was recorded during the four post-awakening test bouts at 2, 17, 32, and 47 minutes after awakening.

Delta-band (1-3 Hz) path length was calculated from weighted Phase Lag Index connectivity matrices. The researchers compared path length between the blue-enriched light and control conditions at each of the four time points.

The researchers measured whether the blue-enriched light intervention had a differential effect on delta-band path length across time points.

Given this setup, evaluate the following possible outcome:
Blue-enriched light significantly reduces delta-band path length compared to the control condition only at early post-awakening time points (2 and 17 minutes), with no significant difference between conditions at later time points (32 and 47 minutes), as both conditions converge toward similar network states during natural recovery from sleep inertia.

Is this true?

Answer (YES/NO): NO